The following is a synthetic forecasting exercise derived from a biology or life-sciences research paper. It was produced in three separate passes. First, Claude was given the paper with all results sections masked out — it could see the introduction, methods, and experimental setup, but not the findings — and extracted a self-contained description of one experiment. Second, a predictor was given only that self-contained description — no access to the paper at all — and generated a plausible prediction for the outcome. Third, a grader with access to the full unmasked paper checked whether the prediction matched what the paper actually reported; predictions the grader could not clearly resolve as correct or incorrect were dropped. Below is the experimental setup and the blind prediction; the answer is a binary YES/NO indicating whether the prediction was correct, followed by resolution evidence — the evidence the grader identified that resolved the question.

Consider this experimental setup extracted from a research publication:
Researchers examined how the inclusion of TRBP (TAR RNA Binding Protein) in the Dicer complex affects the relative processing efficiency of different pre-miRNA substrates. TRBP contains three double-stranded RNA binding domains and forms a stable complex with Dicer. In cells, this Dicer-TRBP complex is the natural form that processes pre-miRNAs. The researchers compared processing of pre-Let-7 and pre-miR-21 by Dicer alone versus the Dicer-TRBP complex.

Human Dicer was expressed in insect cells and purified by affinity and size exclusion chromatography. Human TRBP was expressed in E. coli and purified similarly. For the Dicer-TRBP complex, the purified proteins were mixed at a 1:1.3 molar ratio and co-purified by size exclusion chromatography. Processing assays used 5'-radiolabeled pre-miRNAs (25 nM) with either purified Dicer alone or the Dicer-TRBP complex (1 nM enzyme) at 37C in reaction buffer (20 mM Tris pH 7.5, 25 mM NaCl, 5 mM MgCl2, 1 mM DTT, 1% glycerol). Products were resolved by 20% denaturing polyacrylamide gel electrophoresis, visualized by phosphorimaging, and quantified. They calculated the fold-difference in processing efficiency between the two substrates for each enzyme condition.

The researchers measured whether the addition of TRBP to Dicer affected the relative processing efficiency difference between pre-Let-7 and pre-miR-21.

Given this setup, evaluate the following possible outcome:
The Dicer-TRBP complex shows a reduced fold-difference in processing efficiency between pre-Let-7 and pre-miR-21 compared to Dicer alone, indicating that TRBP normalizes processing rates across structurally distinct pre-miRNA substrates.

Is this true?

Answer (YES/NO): NO